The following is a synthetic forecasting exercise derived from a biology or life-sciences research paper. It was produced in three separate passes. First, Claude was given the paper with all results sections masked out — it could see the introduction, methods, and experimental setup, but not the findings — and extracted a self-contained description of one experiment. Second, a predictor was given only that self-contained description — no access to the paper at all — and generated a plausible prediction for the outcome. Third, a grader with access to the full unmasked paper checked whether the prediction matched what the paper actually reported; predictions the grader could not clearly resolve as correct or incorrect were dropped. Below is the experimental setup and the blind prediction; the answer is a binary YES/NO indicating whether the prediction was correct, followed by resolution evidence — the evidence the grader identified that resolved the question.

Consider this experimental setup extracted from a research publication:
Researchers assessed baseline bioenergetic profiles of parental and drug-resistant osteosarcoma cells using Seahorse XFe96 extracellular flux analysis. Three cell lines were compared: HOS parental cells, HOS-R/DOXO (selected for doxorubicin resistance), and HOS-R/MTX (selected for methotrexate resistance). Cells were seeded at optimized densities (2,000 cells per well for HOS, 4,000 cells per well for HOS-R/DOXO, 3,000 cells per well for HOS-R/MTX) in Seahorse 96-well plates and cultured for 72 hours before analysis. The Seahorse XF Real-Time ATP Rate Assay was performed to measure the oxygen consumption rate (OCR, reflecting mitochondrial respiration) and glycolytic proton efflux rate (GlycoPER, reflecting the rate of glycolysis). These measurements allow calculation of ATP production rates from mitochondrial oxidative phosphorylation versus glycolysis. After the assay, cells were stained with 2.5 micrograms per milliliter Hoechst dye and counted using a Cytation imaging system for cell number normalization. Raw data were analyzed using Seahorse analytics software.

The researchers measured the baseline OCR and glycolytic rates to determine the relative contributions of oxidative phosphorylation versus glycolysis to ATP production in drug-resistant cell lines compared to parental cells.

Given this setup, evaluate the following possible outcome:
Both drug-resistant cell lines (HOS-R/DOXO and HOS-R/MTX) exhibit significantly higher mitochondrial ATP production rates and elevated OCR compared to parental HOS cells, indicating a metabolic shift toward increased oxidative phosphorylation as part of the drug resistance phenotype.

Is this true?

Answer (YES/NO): NO